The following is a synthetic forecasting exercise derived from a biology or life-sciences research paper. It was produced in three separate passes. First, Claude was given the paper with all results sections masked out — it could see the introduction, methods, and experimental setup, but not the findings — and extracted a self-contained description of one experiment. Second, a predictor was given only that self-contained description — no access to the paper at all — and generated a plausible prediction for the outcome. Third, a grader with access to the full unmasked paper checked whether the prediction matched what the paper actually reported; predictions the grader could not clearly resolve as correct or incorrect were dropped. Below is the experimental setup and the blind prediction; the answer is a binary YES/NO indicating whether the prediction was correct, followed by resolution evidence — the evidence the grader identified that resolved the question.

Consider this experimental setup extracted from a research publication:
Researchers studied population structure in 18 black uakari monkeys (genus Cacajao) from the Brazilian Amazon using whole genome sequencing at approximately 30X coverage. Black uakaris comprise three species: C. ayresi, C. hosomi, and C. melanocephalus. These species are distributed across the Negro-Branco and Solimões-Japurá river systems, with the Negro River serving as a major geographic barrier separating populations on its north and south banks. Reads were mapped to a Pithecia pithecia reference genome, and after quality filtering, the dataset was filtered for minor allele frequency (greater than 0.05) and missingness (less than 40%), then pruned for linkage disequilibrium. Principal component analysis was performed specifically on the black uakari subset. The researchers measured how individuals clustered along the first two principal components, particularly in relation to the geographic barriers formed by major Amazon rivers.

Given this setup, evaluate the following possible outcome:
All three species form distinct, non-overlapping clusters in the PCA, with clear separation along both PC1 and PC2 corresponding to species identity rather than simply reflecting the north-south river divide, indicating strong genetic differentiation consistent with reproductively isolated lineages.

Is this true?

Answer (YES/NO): NO